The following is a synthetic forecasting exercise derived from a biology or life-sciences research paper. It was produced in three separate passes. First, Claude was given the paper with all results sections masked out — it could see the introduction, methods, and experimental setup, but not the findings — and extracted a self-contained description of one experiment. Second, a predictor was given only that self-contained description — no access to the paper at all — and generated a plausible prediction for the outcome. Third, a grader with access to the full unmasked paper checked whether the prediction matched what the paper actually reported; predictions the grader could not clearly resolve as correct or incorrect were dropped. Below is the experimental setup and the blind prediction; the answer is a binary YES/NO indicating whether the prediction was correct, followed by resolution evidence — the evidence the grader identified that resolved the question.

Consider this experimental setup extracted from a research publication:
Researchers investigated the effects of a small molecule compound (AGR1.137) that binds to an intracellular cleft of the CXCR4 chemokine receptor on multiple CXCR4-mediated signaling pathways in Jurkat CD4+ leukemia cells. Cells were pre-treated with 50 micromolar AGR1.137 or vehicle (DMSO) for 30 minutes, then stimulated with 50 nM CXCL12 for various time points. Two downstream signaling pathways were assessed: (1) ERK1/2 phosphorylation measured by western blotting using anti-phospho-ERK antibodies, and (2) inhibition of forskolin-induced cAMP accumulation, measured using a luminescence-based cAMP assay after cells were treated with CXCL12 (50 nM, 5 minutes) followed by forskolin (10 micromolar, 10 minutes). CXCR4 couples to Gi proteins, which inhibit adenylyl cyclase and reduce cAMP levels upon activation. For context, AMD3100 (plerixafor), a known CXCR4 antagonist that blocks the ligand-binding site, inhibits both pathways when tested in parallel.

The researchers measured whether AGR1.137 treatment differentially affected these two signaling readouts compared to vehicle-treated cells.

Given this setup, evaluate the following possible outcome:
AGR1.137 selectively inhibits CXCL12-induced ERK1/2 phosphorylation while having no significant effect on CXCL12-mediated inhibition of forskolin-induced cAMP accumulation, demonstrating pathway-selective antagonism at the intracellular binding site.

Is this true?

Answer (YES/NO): NO